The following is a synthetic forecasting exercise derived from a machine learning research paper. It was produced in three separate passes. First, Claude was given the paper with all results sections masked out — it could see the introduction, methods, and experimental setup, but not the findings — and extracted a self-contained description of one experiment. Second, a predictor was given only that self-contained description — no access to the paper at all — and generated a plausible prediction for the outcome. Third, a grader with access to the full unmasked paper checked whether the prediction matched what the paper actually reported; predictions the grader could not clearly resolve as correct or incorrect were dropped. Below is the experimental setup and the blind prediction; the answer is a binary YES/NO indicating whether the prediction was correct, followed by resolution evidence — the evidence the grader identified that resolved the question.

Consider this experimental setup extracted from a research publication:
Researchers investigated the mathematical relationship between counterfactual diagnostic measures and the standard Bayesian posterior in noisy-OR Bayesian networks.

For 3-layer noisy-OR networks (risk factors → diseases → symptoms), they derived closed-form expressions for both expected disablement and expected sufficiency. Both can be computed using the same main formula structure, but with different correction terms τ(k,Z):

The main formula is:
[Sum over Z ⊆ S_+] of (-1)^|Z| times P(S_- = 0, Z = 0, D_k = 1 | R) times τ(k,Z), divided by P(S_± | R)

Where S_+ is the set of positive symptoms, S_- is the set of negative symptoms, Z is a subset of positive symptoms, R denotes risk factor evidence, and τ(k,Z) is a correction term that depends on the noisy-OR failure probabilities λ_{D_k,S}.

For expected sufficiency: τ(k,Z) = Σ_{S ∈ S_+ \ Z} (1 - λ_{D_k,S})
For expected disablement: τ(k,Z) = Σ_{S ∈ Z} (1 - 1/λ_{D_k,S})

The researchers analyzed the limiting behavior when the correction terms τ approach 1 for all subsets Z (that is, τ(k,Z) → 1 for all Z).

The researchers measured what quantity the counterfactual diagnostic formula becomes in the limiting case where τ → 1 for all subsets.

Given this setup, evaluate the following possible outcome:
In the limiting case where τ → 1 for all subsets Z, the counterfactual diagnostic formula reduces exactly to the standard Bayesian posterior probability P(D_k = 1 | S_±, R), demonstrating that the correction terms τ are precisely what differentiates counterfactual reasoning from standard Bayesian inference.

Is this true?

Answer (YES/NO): YES